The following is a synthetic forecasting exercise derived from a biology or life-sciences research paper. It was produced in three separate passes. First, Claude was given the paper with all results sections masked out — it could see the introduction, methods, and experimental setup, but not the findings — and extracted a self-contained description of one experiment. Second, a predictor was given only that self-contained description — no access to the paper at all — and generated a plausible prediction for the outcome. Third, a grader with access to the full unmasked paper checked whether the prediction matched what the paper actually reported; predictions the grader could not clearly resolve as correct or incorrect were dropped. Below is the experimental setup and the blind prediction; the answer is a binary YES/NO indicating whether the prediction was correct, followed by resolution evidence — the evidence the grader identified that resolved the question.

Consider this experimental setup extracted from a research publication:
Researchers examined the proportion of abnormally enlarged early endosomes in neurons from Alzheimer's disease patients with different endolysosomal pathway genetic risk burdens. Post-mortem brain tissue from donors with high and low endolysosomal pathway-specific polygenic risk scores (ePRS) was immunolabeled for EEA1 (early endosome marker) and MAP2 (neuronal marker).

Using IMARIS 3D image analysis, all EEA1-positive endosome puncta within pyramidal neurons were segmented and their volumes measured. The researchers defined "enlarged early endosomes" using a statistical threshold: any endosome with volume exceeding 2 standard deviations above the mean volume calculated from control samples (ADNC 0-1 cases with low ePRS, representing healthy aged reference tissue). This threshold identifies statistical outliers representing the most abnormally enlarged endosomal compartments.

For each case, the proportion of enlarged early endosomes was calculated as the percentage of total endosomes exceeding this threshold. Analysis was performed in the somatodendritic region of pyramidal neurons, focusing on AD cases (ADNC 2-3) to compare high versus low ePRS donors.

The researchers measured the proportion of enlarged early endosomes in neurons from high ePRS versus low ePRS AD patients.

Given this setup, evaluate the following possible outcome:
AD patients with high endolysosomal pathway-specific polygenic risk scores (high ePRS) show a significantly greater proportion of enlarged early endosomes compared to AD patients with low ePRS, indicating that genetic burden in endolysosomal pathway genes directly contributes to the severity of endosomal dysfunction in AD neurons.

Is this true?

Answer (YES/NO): NO